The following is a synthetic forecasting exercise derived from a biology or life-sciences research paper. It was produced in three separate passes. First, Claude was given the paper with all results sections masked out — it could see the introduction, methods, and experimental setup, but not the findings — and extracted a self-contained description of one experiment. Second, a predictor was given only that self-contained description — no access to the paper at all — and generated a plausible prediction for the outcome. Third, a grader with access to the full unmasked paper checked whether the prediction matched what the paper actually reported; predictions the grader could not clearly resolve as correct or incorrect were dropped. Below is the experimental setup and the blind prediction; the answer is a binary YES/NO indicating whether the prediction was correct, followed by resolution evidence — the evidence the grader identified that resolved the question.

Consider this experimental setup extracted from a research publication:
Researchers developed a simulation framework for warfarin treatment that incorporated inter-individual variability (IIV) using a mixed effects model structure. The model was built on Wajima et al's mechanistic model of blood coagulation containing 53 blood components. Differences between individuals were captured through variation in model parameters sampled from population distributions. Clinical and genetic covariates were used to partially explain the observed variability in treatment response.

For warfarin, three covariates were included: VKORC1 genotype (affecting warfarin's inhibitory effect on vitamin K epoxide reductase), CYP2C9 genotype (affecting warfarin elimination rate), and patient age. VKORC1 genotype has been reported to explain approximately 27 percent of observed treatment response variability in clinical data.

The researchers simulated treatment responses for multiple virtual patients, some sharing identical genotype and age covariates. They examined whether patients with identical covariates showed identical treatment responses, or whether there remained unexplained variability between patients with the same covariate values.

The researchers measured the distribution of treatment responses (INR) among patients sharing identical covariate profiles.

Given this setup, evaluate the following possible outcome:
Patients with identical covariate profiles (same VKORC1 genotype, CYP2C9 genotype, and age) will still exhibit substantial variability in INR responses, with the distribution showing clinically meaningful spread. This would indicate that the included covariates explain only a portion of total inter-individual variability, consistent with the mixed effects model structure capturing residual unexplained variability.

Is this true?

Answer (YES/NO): YES